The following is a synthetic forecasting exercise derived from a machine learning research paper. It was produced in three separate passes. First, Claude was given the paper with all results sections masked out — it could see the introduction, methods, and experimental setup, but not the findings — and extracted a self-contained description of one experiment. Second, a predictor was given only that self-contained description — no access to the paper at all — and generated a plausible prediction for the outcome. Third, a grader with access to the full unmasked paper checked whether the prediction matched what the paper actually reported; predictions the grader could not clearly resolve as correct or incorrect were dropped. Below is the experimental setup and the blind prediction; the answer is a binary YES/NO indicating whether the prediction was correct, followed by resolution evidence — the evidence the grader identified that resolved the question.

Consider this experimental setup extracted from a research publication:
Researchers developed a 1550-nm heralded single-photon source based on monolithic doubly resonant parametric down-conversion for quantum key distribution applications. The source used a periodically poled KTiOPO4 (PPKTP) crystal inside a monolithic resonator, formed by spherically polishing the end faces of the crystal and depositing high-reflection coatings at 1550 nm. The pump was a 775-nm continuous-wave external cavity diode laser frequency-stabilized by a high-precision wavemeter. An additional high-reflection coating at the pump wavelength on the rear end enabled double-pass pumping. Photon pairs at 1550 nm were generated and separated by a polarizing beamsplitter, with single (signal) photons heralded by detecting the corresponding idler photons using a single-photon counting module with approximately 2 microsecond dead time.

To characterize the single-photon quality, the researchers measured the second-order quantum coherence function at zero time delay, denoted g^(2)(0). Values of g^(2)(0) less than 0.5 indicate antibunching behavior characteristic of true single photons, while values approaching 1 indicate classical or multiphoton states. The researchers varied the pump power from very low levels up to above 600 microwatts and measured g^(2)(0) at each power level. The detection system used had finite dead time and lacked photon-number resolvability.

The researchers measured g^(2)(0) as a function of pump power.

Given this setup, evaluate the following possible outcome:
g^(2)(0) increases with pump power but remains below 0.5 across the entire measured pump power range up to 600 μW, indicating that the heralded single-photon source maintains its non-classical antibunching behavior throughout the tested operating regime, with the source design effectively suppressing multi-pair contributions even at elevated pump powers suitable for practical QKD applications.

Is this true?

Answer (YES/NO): YES